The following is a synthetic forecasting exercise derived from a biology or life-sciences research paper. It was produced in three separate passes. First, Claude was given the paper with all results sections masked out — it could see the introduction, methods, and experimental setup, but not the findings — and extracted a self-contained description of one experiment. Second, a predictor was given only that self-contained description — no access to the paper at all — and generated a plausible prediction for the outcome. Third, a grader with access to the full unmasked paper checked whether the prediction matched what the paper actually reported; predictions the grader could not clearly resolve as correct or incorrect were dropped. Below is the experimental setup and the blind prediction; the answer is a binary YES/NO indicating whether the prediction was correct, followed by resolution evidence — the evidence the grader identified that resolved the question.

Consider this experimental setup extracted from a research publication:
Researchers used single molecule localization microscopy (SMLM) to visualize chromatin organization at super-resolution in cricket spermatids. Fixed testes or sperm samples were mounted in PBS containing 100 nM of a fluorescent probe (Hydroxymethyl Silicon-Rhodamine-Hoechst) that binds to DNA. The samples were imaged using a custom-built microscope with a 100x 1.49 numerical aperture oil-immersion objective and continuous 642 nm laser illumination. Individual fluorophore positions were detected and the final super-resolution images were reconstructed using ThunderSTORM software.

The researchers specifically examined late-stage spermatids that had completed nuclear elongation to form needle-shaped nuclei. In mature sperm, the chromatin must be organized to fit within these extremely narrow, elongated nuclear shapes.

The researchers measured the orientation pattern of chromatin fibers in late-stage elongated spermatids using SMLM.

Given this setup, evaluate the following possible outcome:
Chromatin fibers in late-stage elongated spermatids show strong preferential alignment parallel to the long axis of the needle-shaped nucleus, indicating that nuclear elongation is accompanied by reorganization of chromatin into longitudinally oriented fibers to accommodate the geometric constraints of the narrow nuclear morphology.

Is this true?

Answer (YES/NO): NO